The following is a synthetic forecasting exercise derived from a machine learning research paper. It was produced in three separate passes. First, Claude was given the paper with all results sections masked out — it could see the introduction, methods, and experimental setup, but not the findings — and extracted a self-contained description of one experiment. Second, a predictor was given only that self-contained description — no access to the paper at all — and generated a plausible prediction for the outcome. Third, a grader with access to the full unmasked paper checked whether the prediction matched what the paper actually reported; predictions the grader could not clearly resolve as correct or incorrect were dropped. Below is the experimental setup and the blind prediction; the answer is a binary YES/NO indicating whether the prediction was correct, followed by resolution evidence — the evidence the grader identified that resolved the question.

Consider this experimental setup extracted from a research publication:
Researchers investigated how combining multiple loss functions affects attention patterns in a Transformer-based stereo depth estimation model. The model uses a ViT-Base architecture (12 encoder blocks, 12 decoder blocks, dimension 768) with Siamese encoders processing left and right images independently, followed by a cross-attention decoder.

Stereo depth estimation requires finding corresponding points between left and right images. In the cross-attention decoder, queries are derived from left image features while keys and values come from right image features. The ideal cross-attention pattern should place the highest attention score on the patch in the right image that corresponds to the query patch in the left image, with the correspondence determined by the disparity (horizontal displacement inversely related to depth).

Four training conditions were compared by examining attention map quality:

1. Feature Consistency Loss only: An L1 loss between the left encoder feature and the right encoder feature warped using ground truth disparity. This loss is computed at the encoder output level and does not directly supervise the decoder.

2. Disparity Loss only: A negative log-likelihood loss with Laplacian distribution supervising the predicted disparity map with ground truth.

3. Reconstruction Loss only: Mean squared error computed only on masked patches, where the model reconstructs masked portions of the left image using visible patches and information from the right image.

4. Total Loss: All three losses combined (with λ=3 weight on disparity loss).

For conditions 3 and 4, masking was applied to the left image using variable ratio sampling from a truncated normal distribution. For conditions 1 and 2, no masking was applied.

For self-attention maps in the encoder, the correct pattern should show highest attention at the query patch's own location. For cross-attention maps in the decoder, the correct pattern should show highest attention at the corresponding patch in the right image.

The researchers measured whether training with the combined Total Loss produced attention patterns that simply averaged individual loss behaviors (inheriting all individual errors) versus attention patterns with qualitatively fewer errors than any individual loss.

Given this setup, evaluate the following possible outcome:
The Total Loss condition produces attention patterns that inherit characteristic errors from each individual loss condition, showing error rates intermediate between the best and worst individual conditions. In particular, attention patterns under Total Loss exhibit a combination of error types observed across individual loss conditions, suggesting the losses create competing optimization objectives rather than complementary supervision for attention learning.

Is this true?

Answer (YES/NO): NO